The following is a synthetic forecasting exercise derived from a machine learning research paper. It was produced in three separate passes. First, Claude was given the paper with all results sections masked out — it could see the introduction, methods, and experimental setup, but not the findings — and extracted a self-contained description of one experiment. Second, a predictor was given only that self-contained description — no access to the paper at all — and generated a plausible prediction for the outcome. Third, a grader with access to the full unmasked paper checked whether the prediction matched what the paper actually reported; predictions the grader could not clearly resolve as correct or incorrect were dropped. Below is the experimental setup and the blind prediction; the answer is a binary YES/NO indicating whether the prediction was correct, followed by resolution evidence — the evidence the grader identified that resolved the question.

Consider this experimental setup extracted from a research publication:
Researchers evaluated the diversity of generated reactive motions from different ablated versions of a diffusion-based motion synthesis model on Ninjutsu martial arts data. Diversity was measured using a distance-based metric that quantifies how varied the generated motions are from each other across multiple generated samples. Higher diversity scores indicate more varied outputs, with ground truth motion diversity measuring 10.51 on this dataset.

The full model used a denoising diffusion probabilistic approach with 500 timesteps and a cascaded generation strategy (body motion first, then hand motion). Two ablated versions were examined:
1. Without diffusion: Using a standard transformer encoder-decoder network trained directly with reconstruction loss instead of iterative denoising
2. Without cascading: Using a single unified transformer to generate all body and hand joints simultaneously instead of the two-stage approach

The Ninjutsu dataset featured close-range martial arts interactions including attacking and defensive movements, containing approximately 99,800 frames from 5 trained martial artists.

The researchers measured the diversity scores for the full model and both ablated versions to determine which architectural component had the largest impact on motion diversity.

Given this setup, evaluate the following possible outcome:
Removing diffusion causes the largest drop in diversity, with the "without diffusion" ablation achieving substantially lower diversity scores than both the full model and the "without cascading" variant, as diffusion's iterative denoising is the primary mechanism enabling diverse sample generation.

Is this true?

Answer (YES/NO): YES